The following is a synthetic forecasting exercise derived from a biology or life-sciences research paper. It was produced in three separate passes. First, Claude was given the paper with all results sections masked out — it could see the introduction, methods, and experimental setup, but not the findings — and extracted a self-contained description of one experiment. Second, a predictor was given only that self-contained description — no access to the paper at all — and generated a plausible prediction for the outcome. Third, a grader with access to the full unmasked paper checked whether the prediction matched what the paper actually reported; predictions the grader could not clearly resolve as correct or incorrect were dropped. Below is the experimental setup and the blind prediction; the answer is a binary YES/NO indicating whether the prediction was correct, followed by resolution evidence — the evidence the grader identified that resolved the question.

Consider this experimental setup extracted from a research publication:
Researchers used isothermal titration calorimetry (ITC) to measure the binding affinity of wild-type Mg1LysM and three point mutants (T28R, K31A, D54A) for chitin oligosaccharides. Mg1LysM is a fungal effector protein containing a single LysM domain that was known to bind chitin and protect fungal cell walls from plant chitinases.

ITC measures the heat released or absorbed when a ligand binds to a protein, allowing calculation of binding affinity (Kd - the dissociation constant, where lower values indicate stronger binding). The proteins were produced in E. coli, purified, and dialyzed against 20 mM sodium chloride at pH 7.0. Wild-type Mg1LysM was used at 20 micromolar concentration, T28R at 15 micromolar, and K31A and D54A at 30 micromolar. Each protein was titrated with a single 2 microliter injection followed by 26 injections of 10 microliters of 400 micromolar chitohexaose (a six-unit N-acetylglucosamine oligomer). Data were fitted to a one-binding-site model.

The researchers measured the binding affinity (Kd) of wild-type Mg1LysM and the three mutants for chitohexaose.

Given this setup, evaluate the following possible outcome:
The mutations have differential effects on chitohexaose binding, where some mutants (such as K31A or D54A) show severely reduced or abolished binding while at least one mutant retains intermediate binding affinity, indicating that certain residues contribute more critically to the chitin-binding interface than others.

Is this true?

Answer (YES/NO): YES